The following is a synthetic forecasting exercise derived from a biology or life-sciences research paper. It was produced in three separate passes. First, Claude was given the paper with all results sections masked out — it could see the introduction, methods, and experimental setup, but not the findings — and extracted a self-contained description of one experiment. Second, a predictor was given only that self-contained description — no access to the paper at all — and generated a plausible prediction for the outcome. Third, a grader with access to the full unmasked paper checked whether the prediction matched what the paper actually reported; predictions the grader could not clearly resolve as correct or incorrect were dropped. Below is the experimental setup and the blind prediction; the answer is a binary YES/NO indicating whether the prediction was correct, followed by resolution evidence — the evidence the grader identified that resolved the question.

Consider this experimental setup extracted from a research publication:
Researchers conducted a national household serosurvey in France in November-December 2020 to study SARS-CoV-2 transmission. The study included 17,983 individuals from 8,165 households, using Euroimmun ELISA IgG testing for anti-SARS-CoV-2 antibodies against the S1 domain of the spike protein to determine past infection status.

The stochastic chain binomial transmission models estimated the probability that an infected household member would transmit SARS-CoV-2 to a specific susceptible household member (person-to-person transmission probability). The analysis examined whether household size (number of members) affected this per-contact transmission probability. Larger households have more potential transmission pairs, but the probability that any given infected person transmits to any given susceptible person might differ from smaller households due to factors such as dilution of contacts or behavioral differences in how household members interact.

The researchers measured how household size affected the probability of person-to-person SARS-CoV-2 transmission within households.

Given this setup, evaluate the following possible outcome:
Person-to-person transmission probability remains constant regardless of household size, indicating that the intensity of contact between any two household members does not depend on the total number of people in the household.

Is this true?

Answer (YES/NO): NO